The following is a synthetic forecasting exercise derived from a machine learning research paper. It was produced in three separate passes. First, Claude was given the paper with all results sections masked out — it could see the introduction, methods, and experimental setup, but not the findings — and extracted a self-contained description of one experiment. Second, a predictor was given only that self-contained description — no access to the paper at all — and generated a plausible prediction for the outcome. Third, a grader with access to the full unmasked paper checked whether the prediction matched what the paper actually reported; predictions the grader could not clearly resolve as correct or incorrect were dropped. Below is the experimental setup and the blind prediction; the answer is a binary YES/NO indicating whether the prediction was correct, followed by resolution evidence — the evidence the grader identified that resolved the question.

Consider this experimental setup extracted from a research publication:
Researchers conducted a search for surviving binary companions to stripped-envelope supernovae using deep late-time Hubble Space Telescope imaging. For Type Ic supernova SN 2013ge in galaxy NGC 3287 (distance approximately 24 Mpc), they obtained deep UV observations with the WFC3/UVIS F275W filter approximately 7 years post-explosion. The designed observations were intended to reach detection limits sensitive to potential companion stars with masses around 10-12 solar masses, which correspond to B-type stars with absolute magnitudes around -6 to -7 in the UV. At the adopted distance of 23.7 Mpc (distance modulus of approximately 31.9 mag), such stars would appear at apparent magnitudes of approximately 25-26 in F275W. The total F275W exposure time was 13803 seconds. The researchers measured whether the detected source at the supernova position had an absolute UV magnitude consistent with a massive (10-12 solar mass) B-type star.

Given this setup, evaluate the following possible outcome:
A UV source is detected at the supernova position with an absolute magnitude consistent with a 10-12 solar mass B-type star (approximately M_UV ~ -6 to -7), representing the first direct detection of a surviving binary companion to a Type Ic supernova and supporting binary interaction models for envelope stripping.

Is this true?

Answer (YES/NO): YES